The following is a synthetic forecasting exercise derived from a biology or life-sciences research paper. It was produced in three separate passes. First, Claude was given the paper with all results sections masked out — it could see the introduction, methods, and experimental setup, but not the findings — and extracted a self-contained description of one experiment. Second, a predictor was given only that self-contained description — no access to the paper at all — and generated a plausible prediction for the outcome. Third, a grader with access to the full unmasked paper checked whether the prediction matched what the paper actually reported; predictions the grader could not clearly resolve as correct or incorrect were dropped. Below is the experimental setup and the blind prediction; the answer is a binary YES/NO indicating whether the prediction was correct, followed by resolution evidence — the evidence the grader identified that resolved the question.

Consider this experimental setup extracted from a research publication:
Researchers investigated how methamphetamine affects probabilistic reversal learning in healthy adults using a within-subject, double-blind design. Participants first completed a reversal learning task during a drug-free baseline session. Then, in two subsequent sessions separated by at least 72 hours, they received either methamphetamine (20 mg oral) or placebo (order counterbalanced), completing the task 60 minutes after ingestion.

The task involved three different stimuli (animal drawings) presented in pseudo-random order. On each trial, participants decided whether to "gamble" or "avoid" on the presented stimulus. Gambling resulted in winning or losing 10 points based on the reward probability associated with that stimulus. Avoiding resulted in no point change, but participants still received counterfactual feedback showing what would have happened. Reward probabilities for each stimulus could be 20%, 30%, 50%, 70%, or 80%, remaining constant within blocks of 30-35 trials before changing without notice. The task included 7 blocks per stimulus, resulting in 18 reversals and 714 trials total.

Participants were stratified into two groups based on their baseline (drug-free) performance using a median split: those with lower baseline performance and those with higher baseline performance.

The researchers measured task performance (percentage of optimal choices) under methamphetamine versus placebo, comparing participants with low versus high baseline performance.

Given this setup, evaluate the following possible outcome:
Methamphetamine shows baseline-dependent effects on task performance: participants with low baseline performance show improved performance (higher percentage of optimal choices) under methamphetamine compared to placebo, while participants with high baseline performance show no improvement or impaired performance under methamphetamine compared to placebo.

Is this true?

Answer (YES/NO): YES